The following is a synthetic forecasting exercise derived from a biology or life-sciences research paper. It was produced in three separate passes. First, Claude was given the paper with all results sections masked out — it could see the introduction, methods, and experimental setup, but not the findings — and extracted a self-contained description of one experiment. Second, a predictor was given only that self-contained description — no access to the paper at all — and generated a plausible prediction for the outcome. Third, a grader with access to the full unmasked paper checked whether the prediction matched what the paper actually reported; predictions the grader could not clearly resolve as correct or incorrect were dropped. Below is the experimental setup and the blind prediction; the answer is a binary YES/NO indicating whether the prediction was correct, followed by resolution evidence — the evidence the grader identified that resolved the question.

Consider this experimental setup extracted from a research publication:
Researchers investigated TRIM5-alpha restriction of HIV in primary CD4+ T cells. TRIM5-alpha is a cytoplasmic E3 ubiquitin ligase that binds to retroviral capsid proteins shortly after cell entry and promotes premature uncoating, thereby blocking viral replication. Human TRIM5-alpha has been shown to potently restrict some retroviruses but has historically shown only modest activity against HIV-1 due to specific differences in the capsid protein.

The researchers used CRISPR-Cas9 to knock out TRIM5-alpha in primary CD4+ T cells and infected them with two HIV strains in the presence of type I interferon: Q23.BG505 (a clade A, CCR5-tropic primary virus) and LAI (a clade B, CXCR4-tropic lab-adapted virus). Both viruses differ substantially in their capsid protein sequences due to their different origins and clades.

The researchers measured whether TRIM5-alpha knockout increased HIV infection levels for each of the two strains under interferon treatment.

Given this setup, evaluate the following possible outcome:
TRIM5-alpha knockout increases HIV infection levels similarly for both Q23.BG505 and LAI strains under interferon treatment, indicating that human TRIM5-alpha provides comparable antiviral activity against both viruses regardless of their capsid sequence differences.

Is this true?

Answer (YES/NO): NO